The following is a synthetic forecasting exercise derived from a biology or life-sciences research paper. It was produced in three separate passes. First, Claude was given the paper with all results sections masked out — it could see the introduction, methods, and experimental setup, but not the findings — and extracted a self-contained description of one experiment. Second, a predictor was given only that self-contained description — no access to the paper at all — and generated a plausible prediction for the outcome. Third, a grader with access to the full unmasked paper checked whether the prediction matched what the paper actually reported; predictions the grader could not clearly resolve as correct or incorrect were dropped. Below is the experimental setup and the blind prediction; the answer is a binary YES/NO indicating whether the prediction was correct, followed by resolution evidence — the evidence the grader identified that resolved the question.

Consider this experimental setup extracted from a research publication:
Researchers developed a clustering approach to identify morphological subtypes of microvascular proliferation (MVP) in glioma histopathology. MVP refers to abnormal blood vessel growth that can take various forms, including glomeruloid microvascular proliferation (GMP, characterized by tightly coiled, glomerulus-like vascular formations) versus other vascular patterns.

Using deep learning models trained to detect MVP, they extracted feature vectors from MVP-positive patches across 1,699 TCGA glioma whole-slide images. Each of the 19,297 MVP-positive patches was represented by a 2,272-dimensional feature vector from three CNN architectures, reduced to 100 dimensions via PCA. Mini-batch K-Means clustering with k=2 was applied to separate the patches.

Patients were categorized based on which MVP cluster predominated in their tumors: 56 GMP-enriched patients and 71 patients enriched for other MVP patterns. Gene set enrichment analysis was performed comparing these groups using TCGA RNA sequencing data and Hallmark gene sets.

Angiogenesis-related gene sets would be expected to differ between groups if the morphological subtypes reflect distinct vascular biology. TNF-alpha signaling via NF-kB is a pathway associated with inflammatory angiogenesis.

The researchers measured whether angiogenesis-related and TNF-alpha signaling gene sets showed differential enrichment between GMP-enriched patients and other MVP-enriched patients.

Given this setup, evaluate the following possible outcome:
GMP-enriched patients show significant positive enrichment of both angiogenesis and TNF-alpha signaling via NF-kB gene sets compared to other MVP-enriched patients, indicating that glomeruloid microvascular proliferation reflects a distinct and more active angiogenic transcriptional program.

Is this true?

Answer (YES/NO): YES